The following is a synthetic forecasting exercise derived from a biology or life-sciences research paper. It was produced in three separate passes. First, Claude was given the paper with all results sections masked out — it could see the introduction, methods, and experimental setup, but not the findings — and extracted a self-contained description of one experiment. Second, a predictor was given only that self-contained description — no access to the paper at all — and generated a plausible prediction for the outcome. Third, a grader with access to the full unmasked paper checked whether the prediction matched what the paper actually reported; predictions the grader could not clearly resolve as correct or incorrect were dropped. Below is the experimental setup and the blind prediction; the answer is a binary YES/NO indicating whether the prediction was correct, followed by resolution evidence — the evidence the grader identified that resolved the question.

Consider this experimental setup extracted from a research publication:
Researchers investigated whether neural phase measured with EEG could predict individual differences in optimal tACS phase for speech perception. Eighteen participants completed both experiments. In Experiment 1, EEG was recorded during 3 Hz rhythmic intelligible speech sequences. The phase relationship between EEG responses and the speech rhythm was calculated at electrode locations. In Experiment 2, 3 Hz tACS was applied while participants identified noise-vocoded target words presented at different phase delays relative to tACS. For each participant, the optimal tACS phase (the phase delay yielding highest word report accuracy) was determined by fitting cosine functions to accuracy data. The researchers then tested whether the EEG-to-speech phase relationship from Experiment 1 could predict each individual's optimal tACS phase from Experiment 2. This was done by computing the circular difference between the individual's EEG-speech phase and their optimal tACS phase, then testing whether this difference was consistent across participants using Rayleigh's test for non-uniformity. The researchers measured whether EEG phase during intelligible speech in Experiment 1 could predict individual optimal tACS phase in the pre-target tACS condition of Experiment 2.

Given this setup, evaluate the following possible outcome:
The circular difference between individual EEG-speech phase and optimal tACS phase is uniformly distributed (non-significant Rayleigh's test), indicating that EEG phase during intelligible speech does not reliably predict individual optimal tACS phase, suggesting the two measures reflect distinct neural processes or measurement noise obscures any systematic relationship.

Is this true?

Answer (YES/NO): NO